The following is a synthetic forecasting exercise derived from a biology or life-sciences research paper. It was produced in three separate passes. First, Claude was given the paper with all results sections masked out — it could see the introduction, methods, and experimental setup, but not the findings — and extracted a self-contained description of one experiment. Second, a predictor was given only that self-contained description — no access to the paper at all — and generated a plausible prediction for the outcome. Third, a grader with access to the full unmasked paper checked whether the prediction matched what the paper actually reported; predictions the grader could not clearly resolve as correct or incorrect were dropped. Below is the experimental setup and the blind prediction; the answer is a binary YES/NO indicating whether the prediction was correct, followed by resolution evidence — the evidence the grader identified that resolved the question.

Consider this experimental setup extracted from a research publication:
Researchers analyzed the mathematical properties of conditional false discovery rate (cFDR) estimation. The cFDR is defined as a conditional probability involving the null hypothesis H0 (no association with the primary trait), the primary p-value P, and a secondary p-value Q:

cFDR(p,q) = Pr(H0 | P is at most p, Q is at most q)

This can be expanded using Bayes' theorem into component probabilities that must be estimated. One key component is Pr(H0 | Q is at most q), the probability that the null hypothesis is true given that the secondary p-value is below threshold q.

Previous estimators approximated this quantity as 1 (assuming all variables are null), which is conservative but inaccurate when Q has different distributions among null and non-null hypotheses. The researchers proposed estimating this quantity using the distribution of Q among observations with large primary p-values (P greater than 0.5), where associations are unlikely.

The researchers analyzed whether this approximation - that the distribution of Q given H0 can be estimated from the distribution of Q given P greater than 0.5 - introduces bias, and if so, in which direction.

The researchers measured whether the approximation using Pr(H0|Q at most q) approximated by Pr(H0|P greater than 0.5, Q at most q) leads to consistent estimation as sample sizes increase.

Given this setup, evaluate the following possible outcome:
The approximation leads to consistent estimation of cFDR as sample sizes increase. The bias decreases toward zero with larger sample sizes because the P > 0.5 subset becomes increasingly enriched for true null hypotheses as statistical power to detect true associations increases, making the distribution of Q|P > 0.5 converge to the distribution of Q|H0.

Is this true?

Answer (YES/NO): YES